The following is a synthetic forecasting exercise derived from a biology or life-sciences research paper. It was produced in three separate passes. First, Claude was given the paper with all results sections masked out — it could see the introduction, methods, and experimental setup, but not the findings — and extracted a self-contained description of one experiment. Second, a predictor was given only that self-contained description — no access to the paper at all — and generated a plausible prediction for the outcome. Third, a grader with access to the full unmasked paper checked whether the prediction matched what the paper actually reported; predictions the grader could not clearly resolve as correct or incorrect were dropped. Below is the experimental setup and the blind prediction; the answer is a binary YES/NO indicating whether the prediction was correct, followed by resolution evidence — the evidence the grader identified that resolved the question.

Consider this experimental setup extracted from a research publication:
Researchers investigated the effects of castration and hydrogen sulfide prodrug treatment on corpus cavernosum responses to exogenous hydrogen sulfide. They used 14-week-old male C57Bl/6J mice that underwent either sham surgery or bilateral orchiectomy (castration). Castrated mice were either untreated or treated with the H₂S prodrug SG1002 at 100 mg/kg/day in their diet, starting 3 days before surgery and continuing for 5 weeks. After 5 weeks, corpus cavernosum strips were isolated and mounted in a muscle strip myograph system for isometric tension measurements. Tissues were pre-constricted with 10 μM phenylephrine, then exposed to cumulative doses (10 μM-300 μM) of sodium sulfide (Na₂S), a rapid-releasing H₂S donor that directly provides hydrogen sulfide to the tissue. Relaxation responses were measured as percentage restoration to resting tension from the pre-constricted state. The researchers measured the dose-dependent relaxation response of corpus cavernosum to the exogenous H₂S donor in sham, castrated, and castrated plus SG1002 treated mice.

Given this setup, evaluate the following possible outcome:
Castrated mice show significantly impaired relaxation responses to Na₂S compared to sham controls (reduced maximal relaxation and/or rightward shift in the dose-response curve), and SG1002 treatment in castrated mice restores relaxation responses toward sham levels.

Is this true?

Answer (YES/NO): NO